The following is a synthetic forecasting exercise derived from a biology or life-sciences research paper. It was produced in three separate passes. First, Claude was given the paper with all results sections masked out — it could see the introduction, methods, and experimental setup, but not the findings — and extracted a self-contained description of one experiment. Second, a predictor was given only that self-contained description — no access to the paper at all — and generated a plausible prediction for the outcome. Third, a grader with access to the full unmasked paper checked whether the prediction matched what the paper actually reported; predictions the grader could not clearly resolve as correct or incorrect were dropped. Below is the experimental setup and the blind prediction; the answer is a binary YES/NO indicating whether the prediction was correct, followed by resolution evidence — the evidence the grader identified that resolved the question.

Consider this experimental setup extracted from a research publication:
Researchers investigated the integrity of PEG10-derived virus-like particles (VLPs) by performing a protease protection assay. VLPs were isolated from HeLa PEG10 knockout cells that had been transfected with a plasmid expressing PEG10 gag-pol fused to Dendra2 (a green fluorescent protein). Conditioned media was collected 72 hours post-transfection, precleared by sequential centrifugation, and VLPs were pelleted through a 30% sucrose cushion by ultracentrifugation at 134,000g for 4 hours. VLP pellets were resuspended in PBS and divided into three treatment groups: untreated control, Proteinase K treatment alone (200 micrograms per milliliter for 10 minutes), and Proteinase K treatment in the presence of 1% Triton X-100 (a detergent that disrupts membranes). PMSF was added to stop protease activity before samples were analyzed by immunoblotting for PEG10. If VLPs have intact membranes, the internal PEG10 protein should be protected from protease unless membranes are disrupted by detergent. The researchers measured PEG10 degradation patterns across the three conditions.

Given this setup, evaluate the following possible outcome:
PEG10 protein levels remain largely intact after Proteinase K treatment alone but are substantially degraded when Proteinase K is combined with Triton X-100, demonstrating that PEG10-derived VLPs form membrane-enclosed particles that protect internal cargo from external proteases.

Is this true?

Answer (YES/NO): YES